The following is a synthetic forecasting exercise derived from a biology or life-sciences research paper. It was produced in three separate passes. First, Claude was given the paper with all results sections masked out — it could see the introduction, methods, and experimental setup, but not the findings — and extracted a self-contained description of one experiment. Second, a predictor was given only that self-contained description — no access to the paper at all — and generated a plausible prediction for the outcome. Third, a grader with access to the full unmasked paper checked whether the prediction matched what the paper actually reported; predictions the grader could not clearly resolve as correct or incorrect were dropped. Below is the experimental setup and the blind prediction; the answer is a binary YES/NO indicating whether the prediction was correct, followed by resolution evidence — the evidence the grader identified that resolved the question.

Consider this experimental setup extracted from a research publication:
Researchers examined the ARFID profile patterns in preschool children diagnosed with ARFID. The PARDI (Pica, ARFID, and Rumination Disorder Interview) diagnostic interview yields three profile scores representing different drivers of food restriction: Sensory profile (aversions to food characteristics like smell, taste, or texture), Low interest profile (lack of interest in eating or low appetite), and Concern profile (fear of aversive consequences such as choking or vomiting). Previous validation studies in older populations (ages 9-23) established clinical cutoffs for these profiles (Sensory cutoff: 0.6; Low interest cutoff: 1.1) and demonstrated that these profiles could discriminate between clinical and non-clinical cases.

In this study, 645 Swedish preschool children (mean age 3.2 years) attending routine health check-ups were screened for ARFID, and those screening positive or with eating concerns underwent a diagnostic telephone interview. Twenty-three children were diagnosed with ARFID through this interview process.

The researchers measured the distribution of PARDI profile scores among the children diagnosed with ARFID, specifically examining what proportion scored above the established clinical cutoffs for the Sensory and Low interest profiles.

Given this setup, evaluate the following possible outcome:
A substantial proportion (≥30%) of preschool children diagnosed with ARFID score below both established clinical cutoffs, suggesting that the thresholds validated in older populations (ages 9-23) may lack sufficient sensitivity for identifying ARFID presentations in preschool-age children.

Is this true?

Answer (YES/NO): NO